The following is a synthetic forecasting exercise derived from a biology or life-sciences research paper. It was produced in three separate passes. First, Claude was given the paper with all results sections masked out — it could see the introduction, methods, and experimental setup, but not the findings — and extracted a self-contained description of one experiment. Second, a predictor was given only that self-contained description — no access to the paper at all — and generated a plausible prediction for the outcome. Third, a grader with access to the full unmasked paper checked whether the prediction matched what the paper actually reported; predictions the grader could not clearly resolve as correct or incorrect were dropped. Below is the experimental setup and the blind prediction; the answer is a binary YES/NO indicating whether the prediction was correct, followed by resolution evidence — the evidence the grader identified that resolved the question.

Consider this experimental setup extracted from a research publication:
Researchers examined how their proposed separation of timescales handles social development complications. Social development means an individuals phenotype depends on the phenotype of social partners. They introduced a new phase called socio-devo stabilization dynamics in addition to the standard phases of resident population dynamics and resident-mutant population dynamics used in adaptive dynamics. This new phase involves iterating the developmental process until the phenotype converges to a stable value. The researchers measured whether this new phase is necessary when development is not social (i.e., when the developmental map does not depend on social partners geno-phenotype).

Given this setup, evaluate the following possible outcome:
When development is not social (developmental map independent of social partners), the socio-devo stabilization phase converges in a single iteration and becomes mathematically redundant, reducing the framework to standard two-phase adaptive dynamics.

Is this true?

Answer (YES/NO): YES